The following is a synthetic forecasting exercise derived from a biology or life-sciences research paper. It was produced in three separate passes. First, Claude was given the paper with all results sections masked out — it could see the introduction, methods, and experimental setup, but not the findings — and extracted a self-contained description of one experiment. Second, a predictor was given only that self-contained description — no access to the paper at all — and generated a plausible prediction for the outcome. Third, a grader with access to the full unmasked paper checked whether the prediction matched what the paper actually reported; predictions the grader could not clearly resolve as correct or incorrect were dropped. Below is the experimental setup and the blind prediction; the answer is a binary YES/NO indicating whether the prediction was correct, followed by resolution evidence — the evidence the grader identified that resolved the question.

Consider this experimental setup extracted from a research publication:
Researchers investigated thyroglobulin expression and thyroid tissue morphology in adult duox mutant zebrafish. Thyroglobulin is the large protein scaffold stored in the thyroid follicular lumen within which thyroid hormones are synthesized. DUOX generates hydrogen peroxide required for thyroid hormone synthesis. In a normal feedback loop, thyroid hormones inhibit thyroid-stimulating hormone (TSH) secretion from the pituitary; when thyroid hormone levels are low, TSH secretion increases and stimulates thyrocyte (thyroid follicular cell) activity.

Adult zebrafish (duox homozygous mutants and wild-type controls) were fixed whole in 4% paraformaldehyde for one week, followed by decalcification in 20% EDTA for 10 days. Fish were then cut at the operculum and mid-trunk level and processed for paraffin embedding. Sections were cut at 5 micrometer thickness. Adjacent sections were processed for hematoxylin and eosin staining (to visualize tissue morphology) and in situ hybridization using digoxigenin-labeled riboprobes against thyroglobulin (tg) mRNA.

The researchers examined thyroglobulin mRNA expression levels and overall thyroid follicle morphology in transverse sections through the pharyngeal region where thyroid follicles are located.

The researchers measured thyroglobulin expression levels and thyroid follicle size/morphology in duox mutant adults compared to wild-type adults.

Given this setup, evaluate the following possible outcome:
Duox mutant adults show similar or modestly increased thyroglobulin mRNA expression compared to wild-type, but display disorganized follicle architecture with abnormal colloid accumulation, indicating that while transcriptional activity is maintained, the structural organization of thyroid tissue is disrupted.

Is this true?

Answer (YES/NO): NO